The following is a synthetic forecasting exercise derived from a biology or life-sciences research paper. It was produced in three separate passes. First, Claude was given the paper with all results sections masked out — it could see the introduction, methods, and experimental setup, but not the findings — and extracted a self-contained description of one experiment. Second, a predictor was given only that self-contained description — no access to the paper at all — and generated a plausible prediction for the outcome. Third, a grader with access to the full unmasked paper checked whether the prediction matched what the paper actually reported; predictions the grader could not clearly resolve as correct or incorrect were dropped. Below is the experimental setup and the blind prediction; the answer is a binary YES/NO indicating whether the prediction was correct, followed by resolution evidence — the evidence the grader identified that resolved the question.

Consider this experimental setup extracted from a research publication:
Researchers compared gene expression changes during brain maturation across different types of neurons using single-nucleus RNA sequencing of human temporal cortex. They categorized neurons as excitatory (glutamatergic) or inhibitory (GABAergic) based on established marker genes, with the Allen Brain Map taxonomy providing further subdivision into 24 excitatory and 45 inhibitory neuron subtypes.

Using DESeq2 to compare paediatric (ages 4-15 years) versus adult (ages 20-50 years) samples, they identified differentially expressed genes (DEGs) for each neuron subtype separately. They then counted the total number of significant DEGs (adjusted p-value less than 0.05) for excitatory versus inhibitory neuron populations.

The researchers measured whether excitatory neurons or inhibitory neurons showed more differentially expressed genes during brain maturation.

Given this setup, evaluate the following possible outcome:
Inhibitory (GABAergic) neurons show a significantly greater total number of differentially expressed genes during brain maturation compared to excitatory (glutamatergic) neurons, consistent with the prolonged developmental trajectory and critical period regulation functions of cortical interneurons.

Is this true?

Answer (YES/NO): NO